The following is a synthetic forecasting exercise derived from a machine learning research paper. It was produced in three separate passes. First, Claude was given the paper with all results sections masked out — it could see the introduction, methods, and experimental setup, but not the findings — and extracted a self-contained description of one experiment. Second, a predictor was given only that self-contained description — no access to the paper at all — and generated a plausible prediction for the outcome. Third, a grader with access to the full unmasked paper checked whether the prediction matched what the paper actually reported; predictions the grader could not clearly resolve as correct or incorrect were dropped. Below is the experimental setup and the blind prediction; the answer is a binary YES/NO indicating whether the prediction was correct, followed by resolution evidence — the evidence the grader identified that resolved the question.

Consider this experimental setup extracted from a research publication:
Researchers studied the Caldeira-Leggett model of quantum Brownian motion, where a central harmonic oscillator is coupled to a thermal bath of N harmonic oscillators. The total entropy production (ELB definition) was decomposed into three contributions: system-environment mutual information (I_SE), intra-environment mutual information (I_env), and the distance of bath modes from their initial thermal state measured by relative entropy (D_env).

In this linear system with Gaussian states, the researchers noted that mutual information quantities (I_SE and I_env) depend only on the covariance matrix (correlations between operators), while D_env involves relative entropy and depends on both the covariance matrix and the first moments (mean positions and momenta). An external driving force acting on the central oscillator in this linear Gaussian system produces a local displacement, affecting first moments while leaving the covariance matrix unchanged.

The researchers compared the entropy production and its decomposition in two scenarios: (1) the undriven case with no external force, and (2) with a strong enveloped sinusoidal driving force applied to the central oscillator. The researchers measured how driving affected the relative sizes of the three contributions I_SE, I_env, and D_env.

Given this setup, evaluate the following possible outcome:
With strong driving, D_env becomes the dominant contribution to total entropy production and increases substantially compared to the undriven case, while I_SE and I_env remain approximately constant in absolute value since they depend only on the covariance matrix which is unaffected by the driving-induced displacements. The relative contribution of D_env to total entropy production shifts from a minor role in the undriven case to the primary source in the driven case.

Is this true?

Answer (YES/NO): YES